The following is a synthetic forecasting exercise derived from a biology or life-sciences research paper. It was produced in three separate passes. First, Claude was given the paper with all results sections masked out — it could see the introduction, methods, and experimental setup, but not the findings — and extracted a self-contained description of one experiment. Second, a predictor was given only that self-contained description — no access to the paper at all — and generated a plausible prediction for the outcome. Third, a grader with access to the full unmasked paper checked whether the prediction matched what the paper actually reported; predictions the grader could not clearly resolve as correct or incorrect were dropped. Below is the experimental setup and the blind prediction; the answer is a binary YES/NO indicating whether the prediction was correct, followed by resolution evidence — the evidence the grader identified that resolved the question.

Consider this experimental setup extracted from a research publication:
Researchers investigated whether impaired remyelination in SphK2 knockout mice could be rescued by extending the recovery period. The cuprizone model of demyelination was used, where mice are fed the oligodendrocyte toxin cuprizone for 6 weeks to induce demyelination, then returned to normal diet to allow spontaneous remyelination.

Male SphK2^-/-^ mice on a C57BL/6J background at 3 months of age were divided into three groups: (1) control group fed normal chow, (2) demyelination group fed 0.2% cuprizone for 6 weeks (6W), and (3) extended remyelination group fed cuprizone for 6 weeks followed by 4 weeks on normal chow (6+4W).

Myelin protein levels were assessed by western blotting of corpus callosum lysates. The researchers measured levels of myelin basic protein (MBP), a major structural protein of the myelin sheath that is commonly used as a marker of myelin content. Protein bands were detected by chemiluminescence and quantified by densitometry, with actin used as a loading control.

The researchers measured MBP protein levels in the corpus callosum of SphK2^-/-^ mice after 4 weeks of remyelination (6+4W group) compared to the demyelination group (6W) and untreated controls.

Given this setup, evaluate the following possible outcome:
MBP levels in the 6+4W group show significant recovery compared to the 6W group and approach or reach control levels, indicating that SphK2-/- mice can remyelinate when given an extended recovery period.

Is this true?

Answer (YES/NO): NO